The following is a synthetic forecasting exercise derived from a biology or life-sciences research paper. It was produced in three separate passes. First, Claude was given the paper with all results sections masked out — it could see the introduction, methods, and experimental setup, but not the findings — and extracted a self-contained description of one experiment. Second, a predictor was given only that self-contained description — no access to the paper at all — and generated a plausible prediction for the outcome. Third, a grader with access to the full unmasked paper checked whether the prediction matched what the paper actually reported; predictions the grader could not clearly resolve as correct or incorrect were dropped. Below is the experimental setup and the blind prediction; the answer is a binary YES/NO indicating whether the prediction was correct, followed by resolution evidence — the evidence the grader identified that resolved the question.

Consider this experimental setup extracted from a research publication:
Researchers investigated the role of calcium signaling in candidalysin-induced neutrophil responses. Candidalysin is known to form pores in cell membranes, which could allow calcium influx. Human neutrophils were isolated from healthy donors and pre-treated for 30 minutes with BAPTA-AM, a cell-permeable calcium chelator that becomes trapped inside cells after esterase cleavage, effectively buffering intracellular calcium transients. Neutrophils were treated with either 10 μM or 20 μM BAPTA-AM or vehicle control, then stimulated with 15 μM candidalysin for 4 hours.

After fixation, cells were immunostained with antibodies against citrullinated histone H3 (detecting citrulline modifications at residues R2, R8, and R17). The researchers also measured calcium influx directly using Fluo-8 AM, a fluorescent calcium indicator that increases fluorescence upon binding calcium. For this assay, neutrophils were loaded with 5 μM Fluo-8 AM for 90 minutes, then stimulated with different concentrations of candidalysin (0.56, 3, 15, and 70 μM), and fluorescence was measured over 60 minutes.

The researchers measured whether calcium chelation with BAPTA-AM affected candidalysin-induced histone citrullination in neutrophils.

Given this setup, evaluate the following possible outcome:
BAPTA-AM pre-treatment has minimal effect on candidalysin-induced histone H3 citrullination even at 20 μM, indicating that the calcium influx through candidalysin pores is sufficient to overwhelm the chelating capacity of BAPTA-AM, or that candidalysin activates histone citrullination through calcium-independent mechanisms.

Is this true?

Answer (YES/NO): NO